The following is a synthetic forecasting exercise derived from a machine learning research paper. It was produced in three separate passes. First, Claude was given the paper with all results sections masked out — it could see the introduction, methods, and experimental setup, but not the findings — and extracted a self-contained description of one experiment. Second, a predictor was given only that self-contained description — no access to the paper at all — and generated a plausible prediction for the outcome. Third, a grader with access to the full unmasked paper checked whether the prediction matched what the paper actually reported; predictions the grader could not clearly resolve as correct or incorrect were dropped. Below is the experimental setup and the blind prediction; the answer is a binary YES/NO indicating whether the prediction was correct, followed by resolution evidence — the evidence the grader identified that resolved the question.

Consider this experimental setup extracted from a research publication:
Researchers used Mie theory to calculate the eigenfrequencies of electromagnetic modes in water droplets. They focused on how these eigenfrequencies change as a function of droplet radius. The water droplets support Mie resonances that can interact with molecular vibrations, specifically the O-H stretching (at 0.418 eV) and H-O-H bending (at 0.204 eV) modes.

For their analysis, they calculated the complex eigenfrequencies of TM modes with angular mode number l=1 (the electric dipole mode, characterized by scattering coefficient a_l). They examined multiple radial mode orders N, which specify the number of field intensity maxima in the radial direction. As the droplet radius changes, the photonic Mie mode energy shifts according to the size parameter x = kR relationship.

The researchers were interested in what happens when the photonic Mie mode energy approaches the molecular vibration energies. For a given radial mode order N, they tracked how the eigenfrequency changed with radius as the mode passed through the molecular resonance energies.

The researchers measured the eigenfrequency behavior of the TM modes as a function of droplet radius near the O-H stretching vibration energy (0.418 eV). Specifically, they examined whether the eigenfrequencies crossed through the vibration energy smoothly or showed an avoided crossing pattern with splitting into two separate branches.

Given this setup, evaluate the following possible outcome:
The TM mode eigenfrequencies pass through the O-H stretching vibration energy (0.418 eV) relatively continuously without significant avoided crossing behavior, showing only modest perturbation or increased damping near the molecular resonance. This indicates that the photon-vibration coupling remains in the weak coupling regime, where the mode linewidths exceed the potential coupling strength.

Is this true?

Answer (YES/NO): NO